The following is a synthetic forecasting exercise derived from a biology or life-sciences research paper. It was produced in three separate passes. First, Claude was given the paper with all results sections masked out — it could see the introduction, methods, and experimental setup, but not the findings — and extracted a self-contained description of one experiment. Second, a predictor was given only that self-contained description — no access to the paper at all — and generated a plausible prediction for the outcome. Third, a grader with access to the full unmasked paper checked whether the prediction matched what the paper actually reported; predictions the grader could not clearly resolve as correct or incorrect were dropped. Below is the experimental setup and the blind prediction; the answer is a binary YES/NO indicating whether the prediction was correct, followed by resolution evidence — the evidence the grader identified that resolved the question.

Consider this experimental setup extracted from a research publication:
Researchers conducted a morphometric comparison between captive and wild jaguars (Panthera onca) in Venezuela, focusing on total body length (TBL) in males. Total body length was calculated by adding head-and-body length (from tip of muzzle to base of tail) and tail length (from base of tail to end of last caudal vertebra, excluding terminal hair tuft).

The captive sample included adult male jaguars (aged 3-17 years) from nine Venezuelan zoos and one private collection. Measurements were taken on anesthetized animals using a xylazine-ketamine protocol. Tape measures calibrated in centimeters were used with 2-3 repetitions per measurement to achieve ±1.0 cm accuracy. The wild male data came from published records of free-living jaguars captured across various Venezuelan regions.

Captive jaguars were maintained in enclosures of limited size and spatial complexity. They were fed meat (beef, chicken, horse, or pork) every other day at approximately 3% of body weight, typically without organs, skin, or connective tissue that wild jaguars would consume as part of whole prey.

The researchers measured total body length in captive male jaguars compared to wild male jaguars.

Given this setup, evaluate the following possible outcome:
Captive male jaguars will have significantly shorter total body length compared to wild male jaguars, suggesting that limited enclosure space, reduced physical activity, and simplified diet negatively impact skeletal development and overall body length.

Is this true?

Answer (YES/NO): YES